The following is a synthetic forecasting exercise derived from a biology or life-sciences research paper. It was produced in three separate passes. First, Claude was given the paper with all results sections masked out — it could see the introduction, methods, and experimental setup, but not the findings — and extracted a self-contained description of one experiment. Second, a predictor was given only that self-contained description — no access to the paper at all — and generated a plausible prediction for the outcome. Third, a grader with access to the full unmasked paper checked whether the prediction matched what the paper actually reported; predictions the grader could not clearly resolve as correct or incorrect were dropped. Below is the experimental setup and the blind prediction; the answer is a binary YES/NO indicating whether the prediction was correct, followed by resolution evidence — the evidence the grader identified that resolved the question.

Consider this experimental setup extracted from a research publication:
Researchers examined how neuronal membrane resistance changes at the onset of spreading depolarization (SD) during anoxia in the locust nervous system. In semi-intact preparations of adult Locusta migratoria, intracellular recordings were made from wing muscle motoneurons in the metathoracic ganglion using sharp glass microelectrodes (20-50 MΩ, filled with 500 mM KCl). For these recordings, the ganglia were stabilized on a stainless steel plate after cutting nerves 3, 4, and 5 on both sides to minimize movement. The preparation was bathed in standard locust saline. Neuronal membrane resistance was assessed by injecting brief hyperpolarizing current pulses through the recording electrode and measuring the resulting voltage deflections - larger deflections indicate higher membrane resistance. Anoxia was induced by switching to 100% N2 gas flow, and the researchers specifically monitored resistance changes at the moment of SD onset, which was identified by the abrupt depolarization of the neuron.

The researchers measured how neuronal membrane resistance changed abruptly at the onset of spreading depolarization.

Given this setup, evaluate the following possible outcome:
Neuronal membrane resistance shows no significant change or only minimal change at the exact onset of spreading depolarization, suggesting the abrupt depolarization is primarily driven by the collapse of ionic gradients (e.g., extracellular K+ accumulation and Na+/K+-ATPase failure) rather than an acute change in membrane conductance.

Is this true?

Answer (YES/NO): NO